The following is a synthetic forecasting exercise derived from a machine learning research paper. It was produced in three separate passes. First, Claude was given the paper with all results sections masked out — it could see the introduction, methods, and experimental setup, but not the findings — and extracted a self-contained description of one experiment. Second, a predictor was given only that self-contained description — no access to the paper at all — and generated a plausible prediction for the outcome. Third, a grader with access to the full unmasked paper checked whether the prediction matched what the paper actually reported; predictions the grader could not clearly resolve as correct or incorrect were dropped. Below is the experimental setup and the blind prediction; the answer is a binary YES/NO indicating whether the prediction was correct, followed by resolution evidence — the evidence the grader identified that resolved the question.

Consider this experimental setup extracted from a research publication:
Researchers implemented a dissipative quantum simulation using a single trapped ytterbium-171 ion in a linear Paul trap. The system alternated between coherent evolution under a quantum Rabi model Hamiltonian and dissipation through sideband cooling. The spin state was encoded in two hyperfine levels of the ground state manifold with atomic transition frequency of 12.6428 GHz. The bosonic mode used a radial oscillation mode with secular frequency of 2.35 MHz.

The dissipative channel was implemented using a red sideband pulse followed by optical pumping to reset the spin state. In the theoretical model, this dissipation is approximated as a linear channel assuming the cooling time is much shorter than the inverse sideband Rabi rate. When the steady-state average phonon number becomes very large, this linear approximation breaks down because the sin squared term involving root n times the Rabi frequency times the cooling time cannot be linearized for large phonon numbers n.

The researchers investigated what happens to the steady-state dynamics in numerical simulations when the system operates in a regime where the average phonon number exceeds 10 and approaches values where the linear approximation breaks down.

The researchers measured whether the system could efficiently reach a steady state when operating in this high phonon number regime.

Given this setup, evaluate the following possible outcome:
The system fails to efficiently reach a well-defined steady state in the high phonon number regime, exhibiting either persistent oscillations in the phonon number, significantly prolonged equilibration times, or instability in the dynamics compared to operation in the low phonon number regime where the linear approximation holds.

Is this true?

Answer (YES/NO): YES